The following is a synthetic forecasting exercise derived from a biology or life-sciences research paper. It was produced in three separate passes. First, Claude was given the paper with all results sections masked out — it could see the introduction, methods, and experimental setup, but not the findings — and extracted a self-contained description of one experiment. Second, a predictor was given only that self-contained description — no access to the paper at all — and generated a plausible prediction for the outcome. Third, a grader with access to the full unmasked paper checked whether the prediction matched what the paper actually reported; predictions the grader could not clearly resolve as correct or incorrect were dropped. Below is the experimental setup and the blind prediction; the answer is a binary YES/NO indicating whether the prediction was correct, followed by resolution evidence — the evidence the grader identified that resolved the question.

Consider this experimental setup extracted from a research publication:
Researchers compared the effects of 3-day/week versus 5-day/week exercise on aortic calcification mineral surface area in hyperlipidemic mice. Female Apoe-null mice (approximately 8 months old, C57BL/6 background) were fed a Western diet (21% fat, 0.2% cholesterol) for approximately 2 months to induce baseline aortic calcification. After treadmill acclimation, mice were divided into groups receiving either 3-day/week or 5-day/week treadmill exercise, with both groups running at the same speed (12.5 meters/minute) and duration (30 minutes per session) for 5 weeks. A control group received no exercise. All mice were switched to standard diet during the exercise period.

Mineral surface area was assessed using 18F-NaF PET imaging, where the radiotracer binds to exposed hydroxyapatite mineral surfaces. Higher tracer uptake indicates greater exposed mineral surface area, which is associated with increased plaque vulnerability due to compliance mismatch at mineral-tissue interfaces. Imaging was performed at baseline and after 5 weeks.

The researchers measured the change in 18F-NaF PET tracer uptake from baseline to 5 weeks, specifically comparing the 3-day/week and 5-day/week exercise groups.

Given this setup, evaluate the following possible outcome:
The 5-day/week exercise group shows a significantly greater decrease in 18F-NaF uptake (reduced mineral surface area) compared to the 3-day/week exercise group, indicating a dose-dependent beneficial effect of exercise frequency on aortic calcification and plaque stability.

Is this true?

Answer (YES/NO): NO